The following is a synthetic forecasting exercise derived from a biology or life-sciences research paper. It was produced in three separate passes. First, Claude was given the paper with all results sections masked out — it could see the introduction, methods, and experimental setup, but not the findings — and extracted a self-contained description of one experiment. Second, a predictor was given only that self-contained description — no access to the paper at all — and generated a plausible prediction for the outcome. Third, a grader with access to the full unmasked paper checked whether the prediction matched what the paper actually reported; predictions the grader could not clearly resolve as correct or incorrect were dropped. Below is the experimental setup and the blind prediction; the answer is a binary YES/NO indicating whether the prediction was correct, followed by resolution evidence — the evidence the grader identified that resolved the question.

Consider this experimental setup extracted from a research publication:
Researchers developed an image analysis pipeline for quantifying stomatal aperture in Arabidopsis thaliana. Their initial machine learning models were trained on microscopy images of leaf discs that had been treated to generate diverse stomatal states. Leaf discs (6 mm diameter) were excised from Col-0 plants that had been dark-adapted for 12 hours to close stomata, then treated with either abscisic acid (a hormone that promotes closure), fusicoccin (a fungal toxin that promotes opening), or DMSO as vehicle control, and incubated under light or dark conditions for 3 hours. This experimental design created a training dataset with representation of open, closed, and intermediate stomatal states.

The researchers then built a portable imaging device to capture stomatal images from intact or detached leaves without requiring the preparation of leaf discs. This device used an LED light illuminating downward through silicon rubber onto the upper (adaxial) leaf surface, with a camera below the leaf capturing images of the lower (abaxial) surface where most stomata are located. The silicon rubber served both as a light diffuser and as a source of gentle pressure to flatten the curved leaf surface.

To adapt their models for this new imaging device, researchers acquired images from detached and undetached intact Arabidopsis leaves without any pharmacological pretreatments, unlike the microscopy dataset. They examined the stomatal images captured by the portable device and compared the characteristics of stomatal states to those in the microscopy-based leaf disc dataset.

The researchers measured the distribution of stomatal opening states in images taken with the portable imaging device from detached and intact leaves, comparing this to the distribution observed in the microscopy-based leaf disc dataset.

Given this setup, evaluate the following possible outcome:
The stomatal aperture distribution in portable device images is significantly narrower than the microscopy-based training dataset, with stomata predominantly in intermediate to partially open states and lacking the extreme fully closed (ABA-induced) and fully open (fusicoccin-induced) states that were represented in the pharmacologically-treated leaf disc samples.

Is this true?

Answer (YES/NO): NO